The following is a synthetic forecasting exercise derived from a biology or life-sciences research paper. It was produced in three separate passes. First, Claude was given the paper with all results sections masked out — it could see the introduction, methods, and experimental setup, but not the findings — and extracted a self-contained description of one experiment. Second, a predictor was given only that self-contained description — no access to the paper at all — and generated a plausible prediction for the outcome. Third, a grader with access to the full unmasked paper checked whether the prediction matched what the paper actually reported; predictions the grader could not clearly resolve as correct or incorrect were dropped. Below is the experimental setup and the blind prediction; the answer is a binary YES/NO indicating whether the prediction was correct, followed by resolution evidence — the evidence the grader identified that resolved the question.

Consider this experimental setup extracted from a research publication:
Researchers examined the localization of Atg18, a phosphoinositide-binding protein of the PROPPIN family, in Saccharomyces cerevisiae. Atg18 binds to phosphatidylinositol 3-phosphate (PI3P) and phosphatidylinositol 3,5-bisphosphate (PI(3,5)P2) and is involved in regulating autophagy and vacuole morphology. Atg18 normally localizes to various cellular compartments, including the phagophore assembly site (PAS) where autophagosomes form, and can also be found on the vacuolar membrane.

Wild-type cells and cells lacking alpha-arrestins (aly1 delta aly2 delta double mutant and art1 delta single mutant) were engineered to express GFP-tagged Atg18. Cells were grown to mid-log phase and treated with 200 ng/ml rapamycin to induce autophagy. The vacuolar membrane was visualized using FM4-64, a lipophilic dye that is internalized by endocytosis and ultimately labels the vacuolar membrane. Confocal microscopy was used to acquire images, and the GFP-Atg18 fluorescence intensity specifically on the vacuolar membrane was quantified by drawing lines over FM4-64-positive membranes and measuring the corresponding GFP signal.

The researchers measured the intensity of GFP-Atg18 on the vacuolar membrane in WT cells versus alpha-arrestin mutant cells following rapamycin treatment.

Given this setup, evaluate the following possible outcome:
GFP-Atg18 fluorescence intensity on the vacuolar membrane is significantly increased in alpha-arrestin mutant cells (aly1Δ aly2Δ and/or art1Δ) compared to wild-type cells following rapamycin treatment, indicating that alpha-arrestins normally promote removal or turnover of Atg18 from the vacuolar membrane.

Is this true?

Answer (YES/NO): YES